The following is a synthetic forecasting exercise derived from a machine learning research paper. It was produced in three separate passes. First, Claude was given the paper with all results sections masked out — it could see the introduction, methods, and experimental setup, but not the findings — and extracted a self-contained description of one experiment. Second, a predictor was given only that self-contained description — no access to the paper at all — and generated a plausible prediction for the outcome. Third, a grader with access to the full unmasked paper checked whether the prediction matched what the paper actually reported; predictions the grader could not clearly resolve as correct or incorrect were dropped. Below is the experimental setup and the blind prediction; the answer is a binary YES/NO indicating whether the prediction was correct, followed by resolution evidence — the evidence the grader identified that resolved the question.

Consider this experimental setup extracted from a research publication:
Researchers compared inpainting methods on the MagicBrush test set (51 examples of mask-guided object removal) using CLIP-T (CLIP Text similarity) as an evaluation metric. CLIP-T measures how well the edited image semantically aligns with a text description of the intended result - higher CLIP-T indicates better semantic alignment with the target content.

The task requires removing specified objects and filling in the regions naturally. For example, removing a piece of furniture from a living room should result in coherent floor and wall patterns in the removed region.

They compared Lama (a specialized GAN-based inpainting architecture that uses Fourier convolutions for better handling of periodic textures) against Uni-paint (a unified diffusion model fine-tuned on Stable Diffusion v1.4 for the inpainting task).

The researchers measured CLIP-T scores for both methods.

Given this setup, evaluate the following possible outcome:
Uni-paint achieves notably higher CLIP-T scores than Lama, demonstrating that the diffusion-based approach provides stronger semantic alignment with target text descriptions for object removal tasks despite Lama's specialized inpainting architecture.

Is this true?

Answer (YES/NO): NO